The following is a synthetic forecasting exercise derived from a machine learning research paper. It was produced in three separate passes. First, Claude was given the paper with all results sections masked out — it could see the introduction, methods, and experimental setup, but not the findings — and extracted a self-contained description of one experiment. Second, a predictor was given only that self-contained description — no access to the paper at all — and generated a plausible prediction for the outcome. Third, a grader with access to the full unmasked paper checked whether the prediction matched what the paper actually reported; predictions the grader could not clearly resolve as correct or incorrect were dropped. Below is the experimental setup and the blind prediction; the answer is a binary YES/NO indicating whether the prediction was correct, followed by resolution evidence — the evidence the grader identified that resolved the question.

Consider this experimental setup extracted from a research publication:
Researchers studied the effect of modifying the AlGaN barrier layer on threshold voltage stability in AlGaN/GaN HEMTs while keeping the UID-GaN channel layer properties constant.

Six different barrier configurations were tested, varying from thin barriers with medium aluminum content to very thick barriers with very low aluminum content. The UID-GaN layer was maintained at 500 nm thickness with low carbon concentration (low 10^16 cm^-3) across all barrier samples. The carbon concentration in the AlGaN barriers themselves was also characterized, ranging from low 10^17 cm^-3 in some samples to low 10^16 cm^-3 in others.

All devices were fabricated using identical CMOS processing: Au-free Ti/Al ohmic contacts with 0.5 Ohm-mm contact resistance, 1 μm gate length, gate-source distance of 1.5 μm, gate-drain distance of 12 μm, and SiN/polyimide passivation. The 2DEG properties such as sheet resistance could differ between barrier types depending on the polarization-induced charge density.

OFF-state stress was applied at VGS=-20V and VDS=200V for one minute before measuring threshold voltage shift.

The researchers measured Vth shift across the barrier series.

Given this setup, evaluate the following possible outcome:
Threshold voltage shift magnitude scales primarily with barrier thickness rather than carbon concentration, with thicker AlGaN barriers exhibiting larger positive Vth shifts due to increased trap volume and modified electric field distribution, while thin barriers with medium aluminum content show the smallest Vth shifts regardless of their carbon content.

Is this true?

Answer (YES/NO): NO